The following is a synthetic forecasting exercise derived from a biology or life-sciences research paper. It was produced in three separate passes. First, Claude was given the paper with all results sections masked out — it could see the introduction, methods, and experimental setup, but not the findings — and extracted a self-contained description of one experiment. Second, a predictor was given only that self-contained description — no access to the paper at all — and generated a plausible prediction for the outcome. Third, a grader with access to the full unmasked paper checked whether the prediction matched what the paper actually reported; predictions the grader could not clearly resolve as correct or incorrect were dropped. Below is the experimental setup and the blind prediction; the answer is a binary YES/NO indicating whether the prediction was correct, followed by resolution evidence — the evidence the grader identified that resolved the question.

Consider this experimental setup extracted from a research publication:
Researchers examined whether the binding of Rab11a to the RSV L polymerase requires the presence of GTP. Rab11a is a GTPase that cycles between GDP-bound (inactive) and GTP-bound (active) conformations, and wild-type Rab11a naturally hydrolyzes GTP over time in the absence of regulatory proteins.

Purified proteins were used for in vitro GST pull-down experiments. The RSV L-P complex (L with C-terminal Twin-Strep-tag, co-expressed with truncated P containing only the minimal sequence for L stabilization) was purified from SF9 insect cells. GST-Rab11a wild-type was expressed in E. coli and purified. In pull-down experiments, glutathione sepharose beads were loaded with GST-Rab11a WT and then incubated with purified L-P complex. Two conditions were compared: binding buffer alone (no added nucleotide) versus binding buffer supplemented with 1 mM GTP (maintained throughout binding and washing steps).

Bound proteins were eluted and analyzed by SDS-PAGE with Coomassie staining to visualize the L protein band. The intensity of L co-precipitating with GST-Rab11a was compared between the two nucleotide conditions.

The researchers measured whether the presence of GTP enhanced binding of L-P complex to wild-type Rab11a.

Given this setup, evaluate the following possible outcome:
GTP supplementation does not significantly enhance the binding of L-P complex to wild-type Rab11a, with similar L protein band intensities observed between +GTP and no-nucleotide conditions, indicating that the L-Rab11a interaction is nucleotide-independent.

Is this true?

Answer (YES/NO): NO